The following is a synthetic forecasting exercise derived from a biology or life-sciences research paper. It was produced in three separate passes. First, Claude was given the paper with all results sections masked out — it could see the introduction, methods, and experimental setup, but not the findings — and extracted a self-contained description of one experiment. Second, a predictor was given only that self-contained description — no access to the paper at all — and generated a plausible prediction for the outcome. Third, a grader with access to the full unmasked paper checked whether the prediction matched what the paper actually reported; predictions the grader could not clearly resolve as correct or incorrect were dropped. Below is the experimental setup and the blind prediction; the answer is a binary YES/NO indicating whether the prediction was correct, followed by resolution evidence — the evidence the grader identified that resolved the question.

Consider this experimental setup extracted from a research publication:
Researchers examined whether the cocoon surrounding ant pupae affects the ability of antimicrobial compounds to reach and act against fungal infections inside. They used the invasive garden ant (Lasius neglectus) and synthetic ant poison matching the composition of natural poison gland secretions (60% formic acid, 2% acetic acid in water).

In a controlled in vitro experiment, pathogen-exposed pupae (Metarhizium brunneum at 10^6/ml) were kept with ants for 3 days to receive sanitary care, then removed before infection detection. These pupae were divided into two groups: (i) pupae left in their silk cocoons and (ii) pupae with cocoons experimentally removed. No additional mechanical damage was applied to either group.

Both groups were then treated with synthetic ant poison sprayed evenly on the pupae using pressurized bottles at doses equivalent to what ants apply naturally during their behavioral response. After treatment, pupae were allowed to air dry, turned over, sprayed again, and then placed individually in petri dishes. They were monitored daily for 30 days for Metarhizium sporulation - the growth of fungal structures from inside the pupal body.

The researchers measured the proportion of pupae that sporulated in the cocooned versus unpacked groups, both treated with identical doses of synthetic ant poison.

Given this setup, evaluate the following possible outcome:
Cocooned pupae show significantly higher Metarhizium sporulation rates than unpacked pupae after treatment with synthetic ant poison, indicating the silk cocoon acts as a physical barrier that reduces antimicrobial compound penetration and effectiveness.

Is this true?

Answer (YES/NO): NO